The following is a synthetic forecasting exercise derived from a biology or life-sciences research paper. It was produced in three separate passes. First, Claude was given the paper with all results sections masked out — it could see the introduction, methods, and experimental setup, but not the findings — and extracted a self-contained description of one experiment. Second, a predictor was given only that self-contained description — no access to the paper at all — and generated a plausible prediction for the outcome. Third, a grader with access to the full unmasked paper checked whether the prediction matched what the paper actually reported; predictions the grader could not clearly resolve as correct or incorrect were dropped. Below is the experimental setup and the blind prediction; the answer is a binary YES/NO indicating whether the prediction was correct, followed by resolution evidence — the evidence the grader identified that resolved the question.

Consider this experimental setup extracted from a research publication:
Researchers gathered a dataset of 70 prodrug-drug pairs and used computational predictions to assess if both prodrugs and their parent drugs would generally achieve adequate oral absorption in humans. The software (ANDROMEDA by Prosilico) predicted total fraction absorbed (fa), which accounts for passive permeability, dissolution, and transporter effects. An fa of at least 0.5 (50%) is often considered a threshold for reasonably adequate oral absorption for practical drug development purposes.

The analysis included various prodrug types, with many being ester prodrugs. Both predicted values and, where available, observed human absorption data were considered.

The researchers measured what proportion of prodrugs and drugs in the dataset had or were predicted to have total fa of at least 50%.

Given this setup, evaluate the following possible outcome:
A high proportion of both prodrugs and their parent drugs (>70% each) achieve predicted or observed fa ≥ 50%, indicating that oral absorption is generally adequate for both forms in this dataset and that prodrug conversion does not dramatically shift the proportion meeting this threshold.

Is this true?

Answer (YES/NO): YES